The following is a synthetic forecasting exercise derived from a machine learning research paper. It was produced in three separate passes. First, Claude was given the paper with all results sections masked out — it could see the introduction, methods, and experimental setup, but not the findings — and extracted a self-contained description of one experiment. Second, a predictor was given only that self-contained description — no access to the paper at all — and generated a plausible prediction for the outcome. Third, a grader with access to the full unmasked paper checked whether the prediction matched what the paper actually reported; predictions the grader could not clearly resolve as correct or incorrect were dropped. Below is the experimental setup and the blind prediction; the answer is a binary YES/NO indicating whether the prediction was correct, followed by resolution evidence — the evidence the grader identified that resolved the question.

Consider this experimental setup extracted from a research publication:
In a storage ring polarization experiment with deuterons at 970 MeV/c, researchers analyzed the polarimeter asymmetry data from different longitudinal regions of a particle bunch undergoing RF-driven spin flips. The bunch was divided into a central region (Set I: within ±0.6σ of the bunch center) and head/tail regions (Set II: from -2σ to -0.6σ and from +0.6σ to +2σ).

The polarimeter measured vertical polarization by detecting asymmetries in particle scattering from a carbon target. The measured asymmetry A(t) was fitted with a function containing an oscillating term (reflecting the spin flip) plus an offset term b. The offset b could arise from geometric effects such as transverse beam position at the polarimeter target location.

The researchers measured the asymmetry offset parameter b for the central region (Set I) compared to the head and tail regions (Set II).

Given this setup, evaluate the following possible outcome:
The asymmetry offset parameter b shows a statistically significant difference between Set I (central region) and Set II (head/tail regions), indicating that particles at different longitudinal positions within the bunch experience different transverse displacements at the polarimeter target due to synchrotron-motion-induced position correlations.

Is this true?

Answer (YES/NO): YES